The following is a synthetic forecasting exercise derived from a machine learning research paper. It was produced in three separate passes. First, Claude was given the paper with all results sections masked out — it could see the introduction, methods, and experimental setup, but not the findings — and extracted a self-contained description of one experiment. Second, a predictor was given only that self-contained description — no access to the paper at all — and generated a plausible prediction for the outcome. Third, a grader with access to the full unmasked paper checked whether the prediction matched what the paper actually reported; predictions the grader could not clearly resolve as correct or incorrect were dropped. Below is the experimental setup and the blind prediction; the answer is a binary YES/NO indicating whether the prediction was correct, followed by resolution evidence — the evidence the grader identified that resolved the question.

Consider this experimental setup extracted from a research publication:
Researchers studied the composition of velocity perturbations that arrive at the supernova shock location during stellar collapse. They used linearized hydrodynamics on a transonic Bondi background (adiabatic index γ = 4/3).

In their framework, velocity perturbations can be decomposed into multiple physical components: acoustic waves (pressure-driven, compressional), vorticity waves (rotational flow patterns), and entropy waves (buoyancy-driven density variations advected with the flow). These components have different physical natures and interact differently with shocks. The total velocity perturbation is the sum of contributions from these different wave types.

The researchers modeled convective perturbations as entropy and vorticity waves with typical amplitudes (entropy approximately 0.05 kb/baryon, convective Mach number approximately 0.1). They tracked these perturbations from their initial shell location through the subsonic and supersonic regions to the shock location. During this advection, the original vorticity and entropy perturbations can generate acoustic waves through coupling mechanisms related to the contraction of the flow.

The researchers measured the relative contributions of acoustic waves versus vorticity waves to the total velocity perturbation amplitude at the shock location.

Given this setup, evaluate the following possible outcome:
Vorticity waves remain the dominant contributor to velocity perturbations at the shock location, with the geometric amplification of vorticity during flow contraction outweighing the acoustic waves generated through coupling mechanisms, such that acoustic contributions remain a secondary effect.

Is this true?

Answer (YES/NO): NO